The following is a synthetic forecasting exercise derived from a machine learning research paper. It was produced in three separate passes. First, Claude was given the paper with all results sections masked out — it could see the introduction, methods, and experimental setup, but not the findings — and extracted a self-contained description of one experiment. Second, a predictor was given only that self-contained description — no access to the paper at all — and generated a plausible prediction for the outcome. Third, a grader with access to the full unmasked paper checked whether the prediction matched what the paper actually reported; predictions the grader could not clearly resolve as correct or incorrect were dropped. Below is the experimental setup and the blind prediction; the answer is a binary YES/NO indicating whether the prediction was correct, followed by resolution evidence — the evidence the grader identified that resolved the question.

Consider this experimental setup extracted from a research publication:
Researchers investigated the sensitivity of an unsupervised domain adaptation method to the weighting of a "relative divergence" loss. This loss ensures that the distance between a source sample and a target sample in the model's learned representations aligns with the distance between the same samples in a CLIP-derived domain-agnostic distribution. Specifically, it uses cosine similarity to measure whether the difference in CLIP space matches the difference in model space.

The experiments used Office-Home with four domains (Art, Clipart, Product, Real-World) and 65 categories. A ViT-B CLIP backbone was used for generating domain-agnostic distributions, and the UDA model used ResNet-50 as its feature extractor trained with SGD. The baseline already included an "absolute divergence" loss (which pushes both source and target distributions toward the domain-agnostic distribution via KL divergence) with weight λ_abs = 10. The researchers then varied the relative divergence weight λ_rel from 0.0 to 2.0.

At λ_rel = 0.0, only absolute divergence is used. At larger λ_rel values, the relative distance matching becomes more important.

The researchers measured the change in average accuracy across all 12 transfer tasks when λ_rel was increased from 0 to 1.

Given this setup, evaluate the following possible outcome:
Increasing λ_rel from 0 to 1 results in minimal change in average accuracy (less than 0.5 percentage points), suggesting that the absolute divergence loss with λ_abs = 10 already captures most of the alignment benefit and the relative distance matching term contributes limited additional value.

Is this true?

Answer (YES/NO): NO